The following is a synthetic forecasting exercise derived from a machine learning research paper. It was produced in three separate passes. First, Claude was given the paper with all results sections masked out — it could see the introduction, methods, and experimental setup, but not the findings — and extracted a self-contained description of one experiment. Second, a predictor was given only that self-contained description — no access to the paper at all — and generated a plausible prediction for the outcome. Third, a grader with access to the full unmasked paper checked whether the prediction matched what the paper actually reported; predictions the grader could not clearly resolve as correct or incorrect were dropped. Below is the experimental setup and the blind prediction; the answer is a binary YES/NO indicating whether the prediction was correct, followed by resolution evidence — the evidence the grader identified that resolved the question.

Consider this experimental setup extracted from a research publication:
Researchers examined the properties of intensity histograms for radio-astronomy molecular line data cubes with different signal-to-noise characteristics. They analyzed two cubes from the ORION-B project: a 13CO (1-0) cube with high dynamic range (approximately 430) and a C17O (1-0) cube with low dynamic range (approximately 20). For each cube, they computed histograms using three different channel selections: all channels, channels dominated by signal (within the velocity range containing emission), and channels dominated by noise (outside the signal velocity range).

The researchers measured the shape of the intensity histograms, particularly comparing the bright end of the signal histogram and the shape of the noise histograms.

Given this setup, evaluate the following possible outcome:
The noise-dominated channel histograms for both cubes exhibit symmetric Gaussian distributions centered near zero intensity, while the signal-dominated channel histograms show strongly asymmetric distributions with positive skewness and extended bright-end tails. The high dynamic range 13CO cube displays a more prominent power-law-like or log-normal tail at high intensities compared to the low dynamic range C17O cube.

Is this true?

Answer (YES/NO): NO